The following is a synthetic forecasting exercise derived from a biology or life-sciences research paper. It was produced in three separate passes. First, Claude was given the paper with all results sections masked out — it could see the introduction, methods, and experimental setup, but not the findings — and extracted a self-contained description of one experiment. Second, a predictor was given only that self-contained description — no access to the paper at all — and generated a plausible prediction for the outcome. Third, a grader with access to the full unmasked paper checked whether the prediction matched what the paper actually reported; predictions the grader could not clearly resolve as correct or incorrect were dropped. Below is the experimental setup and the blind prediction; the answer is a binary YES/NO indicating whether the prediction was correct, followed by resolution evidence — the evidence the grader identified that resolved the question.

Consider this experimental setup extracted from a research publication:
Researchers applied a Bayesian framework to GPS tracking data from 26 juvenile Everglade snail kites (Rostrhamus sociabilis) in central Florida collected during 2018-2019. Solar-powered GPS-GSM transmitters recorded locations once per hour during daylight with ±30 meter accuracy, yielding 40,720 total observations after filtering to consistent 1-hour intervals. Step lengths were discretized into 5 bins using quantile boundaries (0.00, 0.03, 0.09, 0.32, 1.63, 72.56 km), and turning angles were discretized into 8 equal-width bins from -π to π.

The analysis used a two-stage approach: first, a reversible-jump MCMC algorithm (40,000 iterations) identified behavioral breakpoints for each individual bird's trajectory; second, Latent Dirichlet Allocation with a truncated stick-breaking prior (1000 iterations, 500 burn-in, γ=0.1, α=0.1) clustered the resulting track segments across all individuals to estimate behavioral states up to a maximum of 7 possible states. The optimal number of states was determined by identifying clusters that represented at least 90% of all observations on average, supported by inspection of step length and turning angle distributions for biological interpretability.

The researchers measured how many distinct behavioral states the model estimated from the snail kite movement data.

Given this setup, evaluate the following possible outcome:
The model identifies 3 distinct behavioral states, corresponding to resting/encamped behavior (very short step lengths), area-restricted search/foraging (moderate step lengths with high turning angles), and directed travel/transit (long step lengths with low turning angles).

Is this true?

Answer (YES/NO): YES